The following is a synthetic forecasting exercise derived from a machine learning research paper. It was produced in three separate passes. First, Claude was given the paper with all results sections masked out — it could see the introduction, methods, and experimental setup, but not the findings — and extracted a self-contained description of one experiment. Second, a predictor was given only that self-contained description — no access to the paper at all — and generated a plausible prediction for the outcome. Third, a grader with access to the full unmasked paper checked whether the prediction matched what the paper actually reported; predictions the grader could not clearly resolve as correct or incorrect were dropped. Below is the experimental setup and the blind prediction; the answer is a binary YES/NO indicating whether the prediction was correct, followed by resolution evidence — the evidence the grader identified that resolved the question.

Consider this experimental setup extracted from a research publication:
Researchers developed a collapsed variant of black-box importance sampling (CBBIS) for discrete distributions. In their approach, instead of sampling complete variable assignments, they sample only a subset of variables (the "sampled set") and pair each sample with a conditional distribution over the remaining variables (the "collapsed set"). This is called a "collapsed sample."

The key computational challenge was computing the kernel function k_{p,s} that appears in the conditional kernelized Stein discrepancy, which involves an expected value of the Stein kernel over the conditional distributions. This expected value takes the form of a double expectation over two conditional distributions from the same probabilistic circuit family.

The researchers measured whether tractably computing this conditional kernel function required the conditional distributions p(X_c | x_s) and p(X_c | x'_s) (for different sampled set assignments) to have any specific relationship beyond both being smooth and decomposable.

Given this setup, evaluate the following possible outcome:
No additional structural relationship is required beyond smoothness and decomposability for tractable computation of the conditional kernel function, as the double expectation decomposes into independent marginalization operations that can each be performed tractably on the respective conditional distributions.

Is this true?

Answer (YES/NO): NO